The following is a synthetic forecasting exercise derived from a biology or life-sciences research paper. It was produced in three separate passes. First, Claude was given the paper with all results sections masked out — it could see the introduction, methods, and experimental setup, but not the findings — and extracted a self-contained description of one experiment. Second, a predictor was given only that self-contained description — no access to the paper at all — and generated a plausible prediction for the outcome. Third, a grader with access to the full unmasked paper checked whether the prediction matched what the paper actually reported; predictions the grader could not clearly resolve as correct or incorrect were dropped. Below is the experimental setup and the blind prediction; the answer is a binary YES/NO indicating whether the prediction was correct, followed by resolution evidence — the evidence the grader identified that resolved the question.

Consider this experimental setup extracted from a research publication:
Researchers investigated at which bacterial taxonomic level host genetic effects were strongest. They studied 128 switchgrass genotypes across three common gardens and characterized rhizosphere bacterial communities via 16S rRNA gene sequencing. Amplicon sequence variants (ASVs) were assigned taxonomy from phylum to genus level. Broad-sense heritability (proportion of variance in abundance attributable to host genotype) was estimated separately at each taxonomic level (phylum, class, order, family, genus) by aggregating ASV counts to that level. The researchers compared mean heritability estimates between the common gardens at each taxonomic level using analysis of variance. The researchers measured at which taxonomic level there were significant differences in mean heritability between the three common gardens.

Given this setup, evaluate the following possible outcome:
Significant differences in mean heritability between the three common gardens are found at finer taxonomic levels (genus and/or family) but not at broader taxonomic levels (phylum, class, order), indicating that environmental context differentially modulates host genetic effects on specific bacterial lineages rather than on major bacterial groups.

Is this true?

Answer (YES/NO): NO